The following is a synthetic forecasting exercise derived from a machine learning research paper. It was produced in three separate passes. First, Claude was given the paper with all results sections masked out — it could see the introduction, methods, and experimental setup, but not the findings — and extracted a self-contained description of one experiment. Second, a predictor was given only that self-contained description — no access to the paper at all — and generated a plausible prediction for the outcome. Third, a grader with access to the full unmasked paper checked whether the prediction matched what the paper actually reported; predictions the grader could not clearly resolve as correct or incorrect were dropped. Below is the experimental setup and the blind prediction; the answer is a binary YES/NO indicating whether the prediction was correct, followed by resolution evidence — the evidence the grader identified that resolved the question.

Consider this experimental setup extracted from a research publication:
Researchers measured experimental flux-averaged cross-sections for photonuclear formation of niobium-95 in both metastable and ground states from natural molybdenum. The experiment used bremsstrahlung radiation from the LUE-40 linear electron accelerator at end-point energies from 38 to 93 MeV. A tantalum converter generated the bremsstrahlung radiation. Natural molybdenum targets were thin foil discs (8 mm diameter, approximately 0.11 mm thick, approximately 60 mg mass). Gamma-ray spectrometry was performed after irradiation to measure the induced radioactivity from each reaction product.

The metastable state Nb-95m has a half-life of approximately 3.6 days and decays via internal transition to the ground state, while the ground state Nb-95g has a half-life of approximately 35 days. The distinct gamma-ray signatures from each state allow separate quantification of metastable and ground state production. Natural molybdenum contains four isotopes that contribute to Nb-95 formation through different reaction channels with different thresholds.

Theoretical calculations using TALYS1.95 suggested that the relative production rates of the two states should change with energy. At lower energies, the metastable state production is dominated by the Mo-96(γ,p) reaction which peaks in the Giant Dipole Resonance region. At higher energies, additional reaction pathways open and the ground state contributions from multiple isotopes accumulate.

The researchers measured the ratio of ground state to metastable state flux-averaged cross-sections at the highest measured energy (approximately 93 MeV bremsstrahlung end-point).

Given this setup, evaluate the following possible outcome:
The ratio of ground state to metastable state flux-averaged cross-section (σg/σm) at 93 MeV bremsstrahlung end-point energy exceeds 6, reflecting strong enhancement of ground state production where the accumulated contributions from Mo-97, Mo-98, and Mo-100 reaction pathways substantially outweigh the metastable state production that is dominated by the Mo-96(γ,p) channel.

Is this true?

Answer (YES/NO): NO